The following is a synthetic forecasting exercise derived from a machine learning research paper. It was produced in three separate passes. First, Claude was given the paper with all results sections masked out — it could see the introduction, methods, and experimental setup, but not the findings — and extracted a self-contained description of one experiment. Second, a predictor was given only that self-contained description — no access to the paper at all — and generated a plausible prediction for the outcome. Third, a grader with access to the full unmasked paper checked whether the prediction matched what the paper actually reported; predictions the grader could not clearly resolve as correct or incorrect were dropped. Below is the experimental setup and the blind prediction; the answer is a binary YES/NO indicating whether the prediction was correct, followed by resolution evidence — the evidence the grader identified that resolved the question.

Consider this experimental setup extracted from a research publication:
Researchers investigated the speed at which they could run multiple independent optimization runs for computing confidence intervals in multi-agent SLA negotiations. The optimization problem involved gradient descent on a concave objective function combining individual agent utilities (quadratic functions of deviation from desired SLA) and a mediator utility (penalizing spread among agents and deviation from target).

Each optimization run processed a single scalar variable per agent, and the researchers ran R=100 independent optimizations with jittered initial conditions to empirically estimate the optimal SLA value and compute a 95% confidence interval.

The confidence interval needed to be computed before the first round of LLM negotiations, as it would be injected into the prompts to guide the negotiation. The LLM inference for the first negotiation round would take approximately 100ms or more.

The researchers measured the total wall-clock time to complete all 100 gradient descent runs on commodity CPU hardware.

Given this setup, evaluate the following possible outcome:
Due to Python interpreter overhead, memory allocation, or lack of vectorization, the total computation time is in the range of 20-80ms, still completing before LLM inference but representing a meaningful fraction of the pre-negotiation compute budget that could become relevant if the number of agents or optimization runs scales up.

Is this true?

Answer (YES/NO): NO